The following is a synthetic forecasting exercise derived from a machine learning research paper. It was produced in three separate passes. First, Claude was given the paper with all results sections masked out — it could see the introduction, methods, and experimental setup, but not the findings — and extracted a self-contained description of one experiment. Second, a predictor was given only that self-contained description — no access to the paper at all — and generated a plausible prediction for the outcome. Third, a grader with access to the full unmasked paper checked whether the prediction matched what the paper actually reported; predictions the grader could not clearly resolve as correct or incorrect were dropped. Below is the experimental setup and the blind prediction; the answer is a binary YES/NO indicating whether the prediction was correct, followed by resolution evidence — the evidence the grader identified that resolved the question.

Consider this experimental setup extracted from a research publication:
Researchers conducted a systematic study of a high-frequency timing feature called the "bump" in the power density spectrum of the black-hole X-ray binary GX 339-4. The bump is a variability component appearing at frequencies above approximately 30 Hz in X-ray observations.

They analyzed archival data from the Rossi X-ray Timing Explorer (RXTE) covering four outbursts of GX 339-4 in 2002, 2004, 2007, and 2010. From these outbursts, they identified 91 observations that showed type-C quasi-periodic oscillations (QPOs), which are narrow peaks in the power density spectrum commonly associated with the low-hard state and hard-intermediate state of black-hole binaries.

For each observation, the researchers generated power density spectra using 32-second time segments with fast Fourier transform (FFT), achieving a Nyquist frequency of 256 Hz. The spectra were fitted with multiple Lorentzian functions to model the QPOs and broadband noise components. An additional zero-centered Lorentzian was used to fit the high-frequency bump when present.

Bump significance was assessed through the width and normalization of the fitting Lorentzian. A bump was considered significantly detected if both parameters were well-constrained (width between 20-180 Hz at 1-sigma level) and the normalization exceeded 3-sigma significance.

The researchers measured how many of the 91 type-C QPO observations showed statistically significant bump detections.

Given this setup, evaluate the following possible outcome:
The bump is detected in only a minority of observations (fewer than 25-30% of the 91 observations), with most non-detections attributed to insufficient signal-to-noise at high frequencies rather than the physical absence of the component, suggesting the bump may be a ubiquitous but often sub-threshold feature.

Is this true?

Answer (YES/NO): NO